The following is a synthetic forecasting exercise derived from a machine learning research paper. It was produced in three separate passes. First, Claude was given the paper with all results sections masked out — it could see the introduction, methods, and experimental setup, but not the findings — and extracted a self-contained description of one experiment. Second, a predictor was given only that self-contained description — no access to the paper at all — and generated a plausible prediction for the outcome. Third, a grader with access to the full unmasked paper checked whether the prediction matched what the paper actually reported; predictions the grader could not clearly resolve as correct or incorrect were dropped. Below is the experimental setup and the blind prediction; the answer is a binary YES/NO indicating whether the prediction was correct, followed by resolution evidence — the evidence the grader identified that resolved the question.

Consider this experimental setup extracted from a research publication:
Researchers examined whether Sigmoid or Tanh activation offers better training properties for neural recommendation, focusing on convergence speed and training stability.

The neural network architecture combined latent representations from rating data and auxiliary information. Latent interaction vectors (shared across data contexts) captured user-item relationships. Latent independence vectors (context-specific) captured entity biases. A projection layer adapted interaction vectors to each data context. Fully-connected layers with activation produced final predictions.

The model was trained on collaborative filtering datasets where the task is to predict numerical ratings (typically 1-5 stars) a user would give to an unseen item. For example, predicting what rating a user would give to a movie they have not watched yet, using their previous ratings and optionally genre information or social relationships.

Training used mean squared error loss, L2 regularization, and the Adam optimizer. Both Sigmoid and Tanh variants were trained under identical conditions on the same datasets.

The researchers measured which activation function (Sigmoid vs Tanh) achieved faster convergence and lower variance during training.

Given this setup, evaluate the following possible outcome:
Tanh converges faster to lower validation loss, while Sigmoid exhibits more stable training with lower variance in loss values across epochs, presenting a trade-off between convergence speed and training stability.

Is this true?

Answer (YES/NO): NO